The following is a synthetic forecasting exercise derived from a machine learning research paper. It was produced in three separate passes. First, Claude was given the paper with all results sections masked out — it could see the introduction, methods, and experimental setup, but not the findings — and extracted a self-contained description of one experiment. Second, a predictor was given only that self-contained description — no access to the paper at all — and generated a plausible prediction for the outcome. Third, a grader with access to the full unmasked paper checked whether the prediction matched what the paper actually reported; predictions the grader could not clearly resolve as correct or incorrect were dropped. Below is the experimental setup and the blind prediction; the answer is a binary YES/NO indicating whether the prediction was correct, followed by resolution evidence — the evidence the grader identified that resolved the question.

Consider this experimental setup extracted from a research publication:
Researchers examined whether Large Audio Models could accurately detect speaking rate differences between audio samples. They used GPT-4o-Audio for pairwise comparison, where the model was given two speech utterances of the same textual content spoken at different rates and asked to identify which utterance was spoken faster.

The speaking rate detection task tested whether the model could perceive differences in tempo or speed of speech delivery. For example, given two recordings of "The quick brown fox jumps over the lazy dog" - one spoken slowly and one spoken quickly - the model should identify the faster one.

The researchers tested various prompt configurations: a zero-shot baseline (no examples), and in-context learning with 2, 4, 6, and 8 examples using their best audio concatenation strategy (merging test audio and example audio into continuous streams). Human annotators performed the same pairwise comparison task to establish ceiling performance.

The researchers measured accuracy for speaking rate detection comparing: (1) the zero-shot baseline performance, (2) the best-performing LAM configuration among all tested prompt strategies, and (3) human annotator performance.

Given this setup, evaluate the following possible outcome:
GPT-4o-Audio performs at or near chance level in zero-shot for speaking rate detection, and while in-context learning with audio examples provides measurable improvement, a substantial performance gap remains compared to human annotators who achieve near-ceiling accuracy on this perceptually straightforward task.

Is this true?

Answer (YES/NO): NO